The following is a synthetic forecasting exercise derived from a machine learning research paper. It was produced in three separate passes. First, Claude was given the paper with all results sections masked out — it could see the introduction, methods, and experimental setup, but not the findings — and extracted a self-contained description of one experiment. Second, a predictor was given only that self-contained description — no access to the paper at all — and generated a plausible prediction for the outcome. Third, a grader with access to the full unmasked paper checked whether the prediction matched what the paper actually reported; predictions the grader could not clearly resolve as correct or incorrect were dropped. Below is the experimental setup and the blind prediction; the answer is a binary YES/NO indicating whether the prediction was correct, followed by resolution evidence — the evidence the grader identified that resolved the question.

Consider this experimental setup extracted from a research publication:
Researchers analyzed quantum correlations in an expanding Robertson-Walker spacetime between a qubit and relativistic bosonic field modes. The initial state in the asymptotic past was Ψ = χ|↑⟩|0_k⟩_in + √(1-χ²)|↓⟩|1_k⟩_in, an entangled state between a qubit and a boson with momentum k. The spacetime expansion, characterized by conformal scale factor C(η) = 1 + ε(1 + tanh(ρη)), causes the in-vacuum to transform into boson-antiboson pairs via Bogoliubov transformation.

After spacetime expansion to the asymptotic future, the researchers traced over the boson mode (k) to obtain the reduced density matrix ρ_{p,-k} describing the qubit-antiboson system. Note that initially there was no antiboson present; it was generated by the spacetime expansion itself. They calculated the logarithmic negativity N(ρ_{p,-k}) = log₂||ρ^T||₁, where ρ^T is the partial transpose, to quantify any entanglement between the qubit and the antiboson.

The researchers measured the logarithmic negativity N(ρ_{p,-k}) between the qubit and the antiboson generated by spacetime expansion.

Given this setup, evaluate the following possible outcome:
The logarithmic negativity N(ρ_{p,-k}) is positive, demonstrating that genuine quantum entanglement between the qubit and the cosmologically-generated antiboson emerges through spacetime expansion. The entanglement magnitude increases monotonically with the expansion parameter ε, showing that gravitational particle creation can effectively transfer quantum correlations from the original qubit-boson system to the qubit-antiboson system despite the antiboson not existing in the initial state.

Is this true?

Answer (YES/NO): NO